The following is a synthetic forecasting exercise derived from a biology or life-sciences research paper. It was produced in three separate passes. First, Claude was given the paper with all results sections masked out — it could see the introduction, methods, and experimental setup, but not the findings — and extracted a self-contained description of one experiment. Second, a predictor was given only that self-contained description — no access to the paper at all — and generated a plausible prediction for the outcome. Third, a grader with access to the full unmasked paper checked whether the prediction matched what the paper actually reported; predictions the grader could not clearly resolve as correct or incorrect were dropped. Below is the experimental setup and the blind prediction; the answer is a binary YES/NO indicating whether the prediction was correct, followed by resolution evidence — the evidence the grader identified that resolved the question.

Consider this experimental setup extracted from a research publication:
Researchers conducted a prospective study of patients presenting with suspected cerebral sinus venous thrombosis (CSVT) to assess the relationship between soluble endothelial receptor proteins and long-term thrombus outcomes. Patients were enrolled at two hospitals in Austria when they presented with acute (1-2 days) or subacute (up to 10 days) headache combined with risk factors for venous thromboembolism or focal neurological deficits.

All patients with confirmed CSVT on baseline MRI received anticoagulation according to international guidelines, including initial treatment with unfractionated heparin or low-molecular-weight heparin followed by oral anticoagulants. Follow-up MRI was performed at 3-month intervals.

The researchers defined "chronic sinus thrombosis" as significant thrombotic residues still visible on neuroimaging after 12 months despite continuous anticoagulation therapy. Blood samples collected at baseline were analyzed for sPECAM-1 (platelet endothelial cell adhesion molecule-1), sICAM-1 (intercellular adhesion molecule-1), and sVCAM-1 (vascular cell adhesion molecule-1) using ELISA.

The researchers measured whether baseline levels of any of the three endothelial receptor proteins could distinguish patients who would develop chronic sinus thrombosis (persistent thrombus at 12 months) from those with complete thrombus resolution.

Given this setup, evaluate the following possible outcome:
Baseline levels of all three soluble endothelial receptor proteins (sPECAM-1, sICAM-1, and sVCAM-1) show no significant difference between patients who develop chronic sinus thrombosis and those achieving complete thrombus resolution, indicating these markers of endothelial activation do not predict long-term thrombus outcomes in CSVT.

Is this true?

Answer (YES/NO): NO